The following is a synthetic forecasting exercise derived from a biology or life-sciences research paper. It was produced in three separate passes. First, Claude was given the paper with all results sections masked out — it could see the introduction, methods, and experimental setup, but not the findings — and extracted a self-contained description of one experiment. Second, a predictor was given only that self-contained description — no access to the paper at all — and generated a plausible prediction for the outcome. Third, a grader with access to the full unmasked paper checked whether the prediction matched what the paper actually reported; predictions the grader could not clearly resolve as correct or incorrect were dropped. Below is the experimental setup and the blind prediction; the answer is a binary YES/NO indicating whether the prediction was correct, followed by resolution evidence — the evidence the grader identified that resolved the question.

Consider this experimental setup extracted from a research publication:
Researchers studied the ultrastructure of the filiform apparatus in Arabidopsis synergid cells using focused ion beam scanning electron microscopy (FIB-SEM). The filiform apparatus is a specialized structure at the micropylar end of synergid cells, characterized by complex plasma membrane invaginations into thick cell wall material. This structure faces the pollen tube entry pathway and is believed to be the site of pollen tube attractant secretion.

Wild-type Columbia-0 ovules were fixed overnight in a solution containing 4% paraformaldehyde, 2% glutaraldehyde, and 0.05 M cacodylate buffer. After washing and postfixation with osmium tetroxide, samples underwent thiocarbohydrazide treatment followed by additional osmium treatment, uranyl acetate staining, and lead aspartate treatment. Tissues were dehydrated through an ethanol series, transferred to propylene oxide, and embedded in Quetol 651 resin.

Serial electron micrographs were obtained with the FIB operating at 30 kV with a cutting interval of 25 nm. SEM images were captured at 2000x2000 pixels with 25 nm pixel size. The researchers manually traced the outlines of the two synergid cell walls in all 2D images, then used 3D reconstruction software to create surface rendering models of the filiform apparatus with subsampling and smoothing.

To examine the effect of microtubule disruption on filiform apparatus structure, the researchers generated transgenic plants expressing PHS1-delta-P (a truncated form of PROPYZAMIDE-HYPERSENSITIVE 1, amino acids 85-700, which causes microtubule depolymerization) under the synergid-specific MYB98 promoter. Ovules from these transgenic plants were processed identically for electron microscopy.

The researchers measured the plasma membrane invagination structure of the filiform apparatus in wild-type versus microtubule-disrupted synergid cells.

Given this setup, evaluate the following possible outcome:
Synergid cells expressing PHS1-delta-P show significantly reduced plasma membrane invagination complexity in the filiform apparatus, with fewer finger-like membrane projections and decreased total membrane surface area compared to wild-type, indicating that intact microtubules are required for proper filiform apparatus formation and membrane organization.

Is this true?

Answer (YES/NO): NO